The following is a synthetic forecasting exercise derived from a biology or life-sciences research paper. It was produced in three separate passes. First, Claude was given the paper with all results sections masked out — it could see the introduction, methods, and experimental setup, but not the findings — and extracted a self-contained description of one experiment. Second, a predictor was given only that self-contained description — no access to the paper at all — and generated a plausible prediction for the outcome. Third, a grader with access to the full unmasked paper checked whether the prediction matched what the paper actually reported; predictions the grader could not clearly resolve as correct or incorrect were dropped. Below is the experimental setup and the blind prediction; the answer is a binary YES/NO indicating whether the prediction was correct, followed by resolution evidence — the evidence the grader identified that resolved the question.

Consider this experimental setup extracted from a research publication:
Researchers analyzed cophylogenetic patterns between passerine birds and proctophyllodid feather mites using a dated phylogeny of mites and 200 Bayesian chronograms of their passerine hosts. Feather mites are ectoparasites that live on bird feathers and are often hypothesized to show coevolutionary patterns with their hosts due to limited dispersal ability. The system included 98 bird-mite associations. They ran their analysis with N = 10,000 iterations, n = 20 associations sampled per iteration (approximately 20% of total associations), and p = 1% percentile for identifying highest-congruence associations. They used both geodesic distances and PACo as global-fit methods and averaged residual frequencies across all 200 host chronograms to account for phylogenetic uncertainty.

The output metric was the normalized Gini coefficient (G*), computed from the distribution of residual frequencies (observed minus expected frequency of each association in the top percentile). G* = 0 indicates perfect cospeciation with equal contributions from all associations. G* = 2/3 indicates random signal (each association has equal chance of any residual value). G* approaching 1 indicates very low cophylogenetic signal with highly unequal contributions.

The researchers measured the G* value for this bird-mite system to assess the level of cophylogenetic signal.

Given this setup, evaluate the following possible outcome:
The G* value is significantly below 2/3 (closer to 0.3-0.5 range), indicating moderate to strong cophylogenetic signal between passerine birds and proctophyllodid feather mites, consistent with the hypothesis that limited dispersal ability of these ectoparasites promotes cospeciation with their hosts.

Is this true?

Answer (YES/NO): NO